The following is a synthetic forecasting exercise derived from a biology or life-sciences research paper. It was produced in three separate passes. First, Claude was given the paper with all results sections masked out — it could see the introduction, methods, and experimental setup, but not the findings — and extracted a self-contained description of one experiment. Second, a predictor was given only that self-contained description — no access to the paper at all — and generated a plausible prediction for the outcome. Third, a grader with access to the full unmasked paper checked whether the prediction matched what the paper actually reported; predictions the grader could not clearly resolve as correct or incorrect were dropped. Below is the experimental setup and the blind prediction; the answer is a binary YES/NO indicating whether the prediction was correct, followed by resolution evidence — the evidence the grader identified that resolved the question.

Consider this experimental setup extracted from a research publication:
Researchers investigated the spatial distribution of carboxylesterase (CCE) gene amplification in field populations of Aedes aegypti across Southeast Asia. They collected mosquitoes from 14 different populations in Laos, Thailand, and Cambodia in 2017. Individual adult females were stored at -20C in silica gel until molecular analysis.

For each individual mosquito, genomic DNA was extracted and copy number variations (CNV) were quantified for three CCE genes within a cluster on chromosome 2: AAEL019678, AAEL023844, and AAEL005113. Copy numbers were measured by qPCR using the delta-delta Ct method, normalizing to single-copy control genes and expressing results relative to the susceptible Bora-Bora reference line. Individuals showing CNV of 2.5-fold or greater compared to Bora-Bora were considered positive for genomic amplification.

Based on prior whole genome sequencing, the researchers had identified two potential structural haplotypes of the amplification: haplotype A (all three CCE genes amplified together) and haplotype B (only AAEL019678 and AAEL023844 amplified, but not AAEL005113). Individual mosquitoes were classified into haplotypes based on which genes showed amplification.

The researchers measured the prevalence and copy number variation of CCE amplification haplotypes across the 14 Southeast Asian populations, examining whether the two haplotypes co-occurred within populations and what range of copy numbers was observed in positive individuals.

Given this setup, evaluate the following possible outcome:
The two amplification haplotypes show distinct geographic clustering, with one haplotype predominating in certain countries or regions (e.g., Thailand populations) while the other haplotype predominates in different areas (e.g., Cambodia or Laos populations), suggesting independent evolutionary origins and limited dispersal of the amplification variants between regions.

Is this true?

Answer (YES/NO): NO